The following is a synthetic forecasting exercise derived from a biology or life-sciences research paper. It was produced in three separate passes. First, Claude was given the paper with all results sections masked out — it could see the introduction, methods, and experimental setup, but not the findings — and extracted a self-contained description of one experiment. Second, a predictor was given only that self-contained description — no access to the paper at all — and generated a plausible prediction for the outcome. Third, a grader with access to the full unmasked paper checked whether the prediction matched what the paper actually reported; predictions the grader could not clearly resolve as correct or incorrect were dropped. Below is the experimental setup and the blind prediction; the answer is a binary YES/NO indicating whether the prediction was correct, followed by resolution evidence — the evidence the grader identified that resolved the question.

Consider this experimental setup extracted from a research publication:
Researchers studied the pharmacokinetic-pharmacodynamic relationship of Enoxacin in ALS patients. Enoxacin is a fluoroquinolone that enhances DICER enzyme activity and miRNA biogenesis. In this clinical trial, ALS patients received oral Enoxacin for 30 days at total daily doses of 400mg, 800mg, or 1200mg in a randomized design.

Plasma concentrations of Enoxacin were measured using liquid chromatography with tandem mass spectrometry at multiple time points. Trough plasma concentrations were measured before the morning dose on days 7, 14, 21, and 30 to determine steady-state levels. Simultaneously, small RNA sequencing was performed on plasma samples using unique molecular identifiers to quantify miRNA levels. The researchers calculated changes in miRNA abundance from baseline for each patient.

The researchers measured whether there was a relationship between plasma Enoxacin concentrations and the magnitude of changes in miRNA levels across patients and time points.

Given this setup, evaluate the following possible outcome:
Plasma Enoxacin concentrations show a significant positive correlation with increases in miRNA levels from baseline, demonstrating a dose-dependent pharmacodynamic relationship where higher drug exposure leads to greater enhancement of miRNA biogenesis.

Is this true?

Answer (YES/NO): YES